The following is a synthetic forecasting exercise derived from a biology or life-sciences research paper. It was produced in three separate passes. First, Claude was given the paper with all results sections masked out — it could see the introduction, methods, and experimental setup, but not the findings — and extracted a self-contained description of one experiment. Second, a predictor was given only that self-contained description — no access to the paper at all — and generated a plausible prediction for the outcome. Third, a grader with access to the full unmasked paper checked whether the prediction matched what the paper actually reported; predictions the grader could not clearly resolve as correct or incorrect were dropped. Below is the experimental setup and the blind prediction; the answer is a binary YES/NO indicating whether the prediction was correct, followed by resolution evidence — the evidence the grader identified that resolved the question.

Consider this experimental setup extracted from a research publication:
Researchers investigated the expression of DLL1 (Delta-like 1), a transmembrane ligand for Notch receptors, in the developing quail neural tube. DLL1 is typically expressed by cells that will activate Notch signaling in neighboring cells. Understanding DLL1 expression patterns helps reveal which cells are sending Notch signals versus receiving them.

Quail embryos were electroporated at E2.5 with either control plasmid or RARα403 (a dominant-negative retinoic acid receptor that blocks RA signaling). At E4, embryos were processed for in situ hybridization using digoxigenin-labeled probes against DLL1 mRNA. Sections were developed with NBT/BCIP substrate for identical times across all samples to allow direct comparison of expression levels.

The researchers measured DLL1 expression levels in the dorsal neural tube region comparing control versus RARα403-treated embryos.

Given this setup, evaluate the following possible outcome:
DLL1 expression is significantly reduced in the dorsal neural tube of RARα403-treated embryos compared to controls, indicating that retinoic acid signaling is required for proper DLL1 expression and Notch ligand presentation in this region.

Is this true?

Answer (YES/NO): NO